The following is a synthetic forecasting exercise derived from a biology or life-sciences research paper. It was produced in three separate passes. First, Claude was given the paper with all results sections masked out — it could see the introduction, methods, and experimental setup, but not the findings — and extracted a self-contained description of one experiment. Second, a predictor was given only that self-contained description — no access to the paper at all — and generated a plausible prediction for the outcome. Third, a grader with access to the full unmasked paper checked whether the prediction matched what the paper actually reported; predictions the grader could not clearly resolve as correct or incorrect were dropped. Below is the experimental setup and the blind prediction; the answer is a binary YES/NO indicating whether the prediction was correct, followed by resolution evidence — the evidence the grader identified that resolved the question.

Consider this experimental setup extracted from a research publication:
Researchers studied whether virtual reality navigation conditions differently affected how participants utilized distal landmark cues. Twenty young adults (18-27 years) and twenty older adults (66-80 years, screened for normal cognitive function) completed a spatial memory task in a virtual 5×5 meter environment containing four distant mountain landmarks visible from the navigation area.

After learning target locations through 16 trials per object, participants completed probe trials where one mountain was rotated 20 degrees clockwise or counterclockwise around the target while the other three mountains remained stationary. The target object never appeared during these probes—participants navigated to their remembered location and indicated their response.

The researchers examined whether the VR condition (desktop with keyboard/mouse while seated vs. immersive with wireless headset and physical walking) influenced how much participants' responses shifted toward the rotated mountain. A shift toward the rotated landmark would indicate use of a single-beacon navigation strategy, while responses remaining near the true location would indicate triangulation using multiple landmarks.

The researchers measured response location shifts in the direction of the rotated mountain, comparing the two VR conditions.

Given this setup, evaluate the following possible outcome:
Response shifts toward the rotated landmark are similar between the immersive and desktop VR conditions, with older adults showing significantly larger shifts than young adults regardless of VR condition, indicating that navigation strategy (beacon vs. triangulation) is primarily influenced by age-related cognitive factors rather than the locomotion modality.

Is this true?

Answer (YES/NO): YES